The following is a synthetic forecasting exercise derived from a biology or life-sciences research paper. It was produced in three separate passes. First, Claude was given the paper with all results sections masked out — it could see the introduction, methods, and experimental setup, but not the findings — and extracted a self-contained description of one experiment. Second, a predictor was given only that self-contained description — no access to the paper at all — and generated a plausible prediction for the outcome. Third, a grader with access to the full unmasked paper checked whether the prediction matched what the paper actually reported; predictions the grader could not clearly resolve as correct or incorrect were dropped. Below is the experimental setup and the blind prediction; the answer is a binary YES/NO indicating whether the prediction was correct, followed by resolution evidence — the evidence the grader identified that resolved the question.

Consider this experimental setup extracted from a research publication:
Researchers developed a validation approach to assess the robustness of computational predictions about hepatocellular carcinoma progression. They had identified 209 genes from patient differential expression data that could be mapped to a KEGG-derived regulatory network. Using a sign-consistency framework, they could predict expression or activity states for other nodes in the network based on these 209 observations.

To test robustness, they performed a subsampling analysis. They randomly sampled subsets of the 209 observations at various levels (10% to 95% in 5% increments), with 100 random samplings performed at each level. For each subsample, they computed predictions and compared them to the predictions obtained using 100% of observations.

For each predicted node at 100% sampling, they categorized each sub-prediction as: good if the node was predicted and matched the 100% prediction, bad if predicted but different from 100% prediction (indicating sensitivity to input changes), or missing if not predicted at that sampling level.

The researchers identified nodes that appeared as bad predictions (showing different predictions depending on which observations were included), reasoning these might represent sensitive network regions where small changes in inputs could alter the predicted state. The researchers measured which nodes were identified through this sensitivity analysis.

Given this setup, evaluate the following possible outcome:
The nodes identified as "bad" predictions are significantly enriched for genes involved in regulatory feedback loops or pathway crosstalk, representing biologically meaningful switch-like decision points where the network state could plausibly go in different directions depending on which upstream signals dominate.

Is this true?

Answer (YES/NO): NO